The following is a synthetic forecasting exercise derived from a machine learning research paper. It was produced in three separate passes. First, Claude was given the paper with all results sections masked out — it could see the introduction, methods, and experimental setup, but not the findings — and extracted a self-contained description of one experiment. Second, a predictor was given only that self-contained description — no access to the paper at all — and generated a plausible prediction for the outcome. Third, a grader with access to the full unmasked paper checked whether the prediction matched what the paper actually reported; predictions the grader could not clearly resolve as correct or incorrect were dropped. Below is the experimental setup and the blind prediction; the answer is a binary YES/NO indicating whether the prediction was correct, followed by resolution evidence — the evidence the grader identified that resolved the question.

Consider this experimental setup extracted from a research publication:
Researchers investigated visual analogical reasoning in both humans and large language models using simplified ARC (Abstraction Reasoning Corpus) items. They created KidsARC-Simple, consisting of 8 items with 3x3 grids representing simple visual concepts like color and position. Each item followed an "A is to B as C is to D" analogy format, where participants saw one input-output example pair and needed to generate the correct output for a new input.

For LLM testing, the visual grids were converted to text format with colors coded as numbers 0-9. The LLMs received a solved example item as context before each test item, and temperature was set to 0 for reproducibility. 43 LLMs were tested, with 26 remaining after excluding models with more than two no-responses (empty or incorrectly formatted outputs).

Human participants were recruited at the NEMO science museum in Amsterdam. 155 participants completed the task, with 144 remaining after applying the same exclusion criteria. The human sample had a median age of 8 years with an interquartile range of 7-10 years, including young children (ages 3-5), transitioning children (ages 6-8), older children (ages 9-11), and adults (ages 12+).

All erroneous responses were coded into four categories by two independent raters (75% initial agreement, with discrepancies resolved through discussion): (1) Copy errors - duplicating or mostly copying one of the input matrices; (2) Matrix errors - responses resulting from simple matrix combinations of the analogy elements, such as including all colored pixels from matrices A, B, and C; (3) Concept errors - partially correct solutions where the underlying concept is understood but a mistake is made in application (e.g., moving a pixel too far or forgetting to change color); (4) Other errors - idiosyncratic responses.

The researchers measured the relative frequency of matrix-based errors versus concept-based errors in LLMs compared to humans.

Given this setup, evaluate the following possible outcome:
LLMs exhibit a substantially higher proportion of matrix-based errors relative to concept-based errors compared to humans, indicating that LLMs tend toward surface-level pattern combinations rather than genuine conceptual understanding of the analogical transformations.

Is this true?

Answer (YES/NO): YES